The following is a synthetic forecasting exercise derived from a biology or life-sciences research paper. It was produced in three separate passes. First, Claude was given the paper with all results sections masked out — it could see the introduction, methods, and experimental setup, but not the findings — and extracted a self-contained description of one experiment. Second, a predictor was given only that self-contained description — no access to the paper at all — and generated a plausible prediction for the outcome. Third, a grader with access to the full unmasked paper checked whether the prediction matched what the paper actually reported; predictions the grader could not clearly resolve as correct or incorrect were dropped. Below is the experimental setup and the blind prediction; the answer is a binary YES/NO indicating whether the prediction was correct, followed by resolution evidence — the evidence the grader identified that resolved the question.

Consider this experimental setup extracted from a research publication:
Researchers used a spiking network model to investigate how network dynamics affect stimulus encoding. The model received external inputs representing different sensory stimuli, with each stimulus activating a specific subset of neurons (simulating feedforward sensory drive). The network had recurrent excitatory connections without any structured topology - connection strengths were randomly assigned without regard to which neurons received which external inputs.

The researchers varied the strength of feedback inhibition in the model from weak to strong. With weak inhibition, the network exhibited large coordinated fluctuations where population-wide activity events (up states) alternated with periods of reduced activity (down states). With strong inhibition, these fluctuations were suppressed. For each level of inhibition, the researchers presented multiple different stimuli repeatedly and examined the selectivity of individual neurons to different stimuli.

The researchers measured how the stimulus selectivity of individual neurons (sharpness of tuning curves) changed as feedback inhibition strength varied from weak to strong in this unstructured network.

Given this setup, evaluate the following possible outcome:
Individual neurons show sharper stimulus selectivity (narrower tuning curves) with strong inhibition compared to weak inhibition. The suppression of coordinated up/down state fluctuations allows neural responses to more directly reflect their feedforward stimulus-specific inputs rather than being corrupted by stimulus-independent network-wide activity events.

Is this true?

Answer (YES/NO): YES